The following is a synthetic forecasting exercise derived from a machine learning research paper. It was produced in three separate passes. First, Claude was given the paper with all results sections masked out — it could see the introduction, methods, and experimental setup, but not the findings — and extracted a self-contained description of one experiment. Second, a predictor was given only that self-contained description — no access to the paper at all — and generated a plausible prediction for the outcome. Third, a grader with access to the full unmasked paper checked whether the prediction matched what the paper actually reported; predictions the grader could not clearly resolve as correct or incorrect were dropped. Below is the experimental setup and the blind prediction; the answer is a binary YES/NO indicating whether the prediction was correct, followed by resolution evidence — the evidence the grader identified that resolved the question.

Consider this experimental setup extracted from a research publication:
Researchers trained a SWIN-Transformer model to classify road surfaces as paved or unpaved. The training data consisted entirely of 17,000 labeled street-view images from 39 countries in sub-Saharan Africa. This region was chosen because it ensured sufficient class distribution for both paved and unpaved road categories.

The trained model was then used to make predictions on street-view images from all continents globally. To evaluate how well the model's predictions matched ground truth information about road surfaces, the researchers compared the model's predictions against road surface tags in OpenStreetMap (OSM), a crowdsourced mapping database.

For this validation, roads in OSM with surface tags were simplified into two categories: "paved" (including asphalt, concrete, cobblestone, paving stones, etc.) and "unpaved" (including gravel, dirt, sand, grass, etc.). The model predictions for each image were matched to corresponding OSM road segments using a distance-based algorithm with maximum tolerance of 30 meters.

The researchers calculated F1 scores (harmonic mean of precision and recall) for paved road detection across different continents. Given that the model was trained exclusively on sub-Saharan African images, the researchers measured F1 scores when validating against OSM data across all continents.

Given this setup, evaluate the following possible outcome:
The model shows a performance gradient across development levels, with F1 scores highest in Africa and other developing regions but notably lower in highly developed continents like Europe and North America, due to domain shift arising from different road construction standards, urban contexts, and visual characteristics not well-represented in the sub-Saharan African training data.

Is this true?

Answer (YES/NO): NO